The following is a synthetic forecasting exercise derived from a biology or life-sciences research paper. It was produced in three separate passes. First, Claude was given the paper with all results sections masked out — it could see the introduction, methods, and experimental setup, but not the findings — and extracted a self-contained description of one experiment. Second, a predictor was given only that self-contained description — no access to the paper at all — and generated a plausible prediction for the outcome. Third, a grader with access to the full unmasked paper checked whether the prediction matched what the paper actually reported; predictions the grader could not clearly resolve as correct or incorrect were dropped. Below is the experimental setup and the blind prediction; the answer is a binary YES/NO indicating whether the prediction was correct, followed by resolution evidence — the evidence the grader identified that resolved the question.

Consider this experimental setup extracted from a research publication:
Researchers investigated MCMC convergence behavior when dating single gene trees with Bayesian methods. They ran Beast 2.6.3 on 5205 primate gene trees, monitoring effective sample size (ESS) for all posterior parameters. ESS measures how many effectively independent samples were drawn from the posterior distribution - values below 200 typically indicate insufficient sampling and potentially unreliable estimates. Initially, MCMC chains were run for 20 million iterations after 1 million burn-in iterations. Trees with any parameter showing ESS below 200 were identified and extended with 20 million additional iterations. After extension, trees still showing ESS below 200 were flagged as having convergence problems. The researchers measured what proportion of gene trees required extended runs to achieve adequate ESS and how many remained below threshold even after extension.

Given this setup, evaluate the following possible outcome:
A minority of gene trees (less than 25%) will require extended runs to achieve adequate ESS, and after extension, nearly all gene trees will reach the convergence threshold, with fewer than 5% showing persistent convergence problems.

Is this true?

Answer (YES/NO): YES